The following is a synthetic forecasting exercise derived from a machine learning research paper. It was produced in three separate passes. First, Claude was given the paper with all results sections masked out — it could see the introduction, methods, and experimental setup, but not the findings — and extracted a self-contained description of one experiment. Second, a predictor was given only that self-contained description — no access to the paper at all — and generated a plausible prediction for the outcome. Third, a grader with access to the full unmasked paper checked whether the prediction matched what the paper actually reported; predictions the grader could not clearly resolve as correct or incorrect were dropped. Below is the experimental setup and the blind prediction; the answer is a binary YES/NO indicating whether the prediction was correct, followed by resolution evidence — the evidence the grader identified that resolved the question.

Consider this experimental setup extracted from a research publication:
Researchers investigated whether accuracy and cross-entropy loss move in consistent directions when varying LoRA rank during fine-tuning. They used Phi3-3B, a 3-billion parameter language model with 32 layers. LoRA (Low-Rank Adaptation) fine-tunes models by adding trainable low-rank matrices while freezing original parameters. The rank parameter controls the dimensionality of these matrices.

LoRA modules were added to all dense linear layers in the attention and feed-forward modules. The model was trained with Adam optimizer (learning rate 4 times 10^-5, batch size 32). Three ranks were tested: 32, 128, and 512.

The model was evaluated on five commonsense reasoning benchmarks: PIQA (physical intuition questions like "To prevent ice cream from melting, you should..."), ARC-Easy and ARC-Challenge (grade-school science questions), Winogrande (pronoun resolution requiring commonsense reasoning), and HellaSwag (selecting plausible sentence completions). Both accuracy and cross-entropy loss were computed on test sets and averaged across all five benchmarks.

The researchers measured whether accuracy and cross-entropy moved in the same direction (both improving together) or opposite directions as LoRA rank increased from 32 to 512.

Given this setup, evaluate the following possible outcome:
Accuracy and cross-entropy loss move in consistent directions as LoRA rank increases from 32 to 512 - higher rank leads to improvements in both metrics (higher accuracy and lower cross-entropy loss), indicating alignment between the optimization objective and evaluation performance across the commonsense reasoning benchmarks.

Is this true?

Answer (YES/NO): NO